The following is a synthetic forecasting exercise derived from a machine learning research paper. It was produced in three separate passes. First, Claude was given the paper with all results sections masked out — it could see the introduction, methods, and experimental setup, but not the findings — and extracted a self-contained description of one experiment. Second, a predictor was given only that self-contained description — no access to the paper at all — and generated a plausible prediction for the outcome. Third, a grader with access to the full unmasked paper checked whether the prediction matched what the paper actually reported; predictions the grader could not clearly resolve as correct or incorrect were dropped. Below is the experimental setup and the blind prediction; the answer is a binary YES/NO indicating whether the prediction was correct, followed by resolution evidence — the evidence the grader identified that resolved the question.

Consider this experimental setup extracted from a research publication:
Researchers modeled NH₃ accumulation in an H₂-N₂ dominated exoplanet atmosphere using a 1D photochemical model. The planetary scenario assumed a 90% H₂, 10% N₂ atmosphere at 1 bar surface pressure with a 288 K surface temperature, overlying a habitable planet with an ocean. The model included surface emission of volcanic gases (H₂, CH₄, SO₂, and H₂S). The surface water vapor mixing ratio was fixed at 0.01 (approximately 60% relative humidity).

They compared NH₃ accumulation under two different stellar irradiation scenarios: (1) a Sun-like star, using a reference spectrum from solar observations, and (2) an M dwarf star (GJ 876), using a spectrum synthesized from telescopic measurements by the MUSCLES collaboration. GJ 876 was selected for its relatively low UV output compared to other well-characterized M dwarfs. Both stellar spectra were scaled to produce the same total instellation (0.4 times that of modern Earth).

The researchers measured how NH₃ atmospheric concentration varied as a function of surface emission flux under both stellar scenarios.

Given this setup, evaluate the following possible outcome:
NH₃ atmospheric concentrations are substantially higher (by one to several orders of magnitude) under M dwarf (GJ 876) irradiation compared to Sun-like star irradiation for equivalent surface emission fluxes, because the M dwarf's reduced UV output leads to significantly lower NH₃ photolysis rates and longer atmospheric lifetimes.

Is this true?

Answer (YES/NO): YES